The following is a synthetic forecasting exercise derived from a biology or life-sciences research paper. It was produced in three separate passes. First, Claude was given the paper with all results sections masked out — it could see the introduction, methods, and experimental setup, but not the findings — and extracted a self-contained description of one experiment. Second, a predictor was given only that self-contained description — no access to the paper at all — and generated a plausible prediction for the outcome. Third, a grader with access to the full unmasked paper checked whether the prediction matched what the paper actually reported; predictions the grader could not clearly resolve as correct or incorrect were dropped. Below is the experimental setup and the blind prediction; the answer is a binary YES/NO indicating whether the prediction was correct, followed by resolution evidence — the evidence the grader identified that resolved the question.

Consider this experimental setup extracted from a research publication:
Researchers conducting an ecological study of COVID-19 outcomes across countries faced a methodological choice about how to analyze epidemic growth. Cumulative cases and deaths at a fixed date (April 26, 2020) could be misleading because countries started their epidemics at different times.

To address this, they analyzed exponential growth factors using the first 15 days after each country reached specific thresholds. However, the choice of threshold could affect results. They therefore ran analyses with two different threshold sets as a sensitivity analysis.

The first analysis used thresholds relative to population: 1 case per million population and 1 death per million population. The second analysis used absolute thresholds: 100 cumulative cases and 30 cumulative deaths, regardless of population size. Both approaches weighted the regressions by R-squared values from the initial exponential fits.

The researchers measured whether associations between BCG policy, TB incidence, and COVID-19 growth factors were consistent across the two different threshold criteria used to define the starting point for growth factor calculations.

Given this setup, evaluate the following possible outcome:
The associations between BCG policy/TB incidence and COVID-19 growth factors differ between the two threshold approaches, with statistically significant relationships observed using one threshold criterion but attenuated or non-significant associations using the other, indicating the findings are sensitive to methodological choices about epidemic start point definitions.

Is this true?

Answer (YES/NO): NO